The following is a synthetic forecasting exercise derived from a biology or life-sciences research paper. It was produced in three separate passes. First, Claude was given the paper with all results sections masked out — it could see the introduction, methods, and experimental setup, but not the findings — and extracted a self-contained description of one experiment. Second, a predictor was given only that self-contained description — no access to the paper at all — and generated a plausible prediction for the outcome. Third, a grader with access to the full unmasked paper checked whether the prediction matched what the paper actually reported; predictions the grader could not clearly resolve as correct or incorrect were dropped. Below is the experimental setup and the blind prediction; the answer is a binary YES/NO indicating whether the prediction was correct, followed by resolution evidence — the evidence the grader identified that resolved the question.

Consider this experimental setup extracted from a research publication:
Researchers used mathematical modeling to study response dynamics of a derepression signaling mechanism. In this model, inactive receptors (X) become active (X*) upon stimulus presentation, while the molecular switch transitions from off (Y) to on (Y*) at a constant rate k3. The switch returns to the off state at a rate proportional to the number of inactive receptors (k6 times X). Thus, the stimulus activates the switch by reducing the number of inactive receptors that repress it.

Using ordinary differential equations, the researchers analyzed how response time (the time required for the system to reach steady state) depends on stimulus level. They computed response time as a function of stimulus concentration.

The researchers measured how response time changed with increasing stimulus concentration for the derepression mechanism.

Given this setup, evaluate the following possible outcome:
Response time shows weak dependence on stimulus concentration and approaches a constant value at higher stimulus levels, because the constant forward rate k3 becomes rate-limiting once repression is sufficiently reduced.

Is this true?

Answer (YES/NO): NO